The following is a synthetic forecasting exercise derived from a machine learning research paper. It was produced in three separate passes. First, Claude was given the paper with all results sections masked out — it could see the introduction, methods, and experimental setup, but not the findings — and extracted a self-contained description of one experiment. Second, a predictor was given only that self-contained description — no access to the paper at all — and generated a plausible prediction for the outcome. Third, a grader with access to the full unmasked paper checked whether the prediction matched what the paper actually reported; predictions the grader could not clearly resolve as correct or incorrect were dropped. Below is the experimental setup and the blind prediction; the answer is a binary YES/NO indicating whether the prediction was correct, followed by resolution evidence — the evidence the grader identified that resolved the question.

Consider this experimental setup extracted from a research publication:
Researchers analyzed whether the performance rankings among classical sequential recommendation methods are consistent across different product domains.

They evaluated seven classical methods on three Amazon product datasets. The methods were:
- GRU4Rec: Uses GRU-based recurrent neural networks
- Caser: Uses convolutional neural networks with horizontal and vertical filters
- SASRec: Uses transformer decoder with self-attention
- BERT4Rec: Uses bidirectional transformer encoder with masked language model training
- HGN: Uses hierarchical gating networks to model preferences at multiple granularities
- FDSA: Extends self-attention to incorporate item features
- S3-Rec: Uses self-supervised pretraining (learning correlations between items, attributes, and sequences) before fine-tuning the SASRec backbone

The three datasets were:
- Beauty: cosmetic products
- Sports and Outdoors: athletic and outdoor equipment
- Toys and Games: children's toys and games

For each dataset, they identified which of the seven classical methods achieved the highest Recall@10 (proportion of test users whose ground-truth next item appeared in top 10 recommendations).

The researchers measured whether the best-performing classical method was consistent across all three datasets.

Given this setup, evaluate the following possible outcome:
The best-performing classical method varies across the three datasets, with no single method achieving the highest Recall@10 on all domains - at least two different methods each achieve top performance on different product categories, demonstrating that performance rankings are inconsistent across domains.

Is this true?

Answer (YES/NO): NO